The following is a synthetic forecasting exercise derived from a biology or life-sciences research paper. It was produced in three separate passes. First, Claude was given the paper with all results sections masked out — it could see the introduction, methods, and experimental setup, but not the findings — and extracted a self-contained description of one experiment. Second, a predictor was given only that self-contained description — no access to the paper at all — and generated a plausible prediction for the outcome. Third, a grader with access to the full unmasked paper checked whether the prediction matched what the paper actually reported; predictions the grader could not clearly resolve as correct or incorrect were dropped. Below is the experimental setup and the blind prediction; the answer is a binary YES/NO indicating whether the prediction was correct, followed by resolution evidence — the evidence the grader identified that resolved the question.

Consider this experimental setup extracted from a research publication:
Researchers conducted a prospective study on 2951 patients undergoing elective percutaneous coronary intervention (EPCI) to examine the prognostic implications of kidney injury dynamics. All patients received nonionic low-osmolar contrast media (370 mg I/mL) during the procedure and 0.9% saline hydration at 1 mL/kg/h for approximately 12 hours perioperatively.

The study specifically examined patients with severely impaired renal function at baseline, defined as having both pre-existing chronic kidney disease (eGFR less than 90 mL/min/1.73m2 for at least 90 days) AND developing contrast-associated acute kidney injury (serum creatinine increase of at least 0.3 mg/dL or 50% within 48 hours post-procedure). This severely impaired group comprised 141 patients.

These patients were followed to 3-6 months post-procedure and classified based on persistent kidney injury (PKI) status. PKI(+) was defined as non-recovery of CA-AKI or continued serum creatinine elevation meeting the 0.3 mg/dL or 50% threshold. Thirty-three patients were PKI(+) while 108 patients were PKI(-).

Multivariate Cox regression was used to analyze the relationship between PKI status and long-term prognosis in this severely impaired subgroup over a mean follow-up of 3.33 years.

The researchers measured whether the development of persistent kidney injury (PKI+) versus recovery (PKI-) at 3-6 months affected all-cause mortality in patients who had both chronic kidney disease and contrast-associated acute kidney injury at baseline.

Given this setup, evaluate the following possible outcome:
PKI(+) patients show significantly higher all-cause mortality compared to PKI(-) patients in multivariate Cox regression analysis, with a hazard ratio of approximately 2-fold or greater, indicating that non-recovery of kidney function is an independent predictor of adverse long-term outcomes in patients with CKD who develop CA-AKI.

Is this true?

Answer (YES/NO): NO